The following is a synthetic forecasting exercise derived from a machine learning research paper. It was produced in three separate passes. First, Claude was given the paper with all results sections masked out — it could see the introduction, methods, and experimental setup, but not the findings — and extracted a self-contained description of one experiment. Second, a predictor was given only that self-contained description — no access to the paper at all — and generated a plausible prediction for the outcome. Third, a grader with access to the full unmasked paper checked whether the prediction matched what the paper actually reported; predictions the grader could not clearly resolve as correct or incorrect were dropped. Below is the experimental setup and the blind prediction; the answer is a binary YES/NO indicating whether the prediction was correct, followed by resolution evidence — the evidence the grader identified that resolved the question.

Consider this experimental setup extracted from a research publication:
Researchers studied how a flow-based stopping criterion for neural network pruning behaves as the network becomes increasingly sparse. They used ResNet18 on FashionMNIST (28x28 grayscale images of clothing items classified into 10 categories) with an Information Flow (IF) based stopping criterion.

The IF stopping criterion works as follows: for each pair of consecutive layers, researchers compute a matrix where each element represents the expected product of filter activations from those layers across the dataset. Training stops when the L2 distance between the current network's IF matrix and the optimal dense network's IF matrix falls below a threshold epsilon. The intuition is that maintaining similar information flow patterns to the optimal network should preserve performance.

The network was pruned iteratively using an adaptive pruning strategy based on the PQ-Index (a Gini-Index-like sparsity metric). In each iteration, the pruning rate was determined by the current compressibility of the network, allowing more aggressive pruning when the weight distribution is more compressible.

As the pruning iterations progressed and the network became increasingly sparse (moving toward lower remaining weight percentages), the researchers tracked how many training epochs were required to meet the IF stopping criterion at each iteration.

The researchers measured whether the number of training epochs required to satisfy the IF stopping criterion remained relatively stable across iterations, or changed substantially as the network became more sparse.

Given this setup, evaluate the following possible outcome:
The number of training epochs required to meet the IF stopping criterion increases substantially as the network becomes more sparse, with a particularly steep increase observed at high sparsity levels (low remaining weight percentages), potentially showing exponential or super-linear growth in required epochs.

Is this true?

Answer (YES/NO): YES